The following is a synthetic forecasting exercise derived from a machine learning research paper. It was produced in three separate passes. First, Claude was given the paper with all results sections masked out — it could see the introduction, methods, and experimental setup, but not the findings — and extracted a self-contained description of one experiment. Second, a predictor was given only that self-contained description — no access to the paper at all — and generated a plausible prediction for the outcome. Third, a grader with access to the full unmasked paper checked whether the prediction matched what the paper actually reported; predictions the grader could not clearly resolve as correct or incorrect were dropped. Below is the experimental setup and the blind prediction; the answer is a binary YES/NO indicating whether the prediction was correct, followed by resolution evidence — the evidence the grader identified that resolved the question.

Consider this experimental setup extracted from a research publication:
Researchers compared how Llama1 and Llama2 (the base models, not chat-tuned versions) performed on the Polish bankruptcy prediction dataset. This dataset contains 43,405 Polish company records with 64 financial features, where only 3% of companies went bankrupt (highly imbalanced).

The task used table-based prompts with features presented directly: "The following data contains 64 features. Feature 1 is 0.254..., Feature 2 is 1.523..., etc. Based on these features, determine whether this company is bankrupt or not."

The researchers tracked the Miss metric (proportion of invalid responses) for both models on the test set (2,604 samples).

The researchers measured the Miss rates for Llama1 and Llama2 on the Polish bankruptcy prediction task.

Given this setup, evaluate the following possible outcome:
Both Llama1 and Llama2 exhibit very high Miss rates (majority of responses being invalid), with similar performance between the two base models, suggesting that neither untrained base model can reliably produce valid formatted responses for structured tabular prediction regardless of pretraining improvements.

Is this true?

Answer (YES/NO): NO